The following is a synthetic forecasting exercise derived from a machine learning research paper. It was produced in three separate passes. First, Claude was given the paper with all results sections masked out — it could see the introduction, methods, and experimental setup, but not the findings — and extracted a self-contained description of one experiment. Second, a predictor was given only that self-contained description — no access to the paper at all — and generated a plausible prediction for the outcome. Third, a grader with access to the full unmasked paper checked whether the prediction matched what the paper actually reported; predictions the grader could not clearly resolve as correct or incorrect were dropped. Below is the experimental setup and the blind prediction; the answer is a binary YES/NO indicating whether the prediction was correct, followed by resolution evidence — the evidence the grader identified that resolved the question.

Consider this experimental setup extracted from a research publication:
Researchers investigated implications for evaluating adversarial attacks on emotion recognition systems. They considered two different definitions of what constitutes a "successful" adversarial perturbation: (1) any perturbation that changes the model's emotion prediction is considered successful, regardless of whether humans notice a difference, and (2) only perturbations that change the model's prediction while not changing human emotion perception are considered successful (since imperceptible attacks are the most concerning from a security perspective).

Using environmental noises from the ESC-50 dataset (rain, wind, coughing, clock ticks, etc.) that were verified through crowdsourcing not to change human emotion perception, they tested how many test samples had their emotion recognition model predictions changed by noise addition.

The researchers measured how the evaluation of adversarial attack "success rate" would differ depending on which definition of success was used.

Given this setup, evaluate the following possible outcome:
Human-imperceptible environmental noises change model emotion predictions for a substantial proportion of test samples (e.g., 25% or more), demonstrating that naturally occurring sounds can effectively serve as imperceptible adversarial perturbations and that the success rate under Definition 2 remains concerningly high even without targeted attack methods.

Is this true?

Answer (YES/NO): YES